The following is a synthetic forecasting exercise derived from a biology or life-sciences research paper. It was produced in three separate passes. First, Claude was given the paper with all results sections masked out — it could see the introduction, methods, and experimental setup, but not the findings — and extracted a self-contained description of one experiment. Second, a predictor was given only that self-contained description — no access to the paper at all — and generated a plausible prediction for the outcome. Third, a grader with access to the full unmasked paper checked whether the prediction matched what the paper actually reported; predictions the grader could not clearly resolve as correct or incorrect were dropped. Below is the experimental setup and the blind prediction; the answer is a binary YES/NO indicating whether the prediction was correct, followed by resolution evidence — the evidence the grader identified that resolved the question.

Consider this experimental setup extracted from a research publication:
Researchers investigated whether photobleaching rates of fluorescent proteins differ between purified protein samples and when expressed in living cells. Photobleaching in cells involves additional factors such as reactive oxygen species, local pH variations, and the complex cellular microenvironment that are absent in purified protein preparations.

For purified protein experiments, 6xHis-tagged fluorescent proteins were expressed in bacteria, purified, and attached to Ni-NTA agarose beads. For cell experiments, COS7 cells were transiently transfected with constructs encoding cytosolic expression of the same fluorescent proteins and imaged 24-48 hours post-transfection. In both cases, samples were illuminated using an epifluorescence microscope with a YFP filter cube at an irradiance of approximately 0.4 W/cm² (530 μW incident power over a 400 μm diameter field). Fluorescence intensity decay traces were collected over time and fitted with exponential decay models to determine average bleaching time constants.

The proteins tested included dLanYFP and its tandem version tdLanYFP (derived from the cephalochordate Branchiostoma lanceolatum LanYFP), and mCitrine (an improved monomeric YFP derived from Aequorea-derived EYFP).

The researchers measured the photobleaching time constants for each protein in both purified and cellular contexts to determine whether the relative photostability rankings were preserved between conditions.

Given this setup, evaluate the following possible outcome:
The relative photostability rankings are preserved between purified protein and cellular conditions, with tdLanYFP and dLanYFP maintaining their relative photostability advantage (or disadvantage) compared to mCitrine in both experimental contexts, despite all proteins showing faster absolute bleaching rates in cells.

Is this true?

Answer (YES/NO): NO